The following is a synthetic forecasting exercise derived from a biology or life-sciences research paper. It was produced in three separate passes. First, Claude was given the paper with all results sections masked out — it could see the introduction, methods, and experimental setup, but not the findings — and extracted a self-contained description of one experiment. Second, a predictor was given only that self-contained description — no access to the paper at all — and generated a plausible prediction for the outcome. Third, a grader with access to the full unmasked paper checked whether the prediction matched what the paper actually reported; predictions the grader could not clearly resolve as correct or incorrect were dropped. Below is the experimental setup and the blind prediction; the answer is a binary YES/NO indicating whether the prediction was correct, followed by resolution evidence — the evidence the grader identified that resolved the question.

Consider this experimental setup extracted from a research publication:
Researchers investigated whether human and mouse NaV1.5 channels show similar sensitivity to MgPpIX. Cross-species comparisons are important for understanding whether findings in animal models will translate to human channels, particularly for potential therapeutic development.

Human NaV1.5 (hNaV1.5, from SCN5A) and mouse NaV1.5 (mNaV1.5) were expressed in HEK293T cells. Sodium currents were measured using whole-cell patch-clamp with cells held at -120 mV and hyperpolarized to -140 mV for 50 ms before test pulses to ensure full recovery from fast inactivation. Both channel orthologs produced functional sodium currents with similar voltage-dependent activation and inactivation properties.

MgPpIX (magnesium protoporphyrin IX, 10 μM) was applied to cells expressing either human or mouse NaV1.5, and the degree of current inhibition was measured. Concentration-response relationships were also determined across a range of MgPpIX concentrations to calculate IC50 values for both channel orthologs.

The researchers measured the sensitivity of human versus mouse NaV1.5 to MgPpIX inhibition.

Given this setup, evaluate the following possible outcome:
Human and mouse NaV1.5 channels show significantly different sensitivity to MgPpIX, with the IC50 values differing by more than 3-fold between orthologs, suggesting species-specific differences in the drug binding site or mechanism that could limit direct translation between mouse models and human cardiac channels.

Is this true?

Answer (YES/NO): YES